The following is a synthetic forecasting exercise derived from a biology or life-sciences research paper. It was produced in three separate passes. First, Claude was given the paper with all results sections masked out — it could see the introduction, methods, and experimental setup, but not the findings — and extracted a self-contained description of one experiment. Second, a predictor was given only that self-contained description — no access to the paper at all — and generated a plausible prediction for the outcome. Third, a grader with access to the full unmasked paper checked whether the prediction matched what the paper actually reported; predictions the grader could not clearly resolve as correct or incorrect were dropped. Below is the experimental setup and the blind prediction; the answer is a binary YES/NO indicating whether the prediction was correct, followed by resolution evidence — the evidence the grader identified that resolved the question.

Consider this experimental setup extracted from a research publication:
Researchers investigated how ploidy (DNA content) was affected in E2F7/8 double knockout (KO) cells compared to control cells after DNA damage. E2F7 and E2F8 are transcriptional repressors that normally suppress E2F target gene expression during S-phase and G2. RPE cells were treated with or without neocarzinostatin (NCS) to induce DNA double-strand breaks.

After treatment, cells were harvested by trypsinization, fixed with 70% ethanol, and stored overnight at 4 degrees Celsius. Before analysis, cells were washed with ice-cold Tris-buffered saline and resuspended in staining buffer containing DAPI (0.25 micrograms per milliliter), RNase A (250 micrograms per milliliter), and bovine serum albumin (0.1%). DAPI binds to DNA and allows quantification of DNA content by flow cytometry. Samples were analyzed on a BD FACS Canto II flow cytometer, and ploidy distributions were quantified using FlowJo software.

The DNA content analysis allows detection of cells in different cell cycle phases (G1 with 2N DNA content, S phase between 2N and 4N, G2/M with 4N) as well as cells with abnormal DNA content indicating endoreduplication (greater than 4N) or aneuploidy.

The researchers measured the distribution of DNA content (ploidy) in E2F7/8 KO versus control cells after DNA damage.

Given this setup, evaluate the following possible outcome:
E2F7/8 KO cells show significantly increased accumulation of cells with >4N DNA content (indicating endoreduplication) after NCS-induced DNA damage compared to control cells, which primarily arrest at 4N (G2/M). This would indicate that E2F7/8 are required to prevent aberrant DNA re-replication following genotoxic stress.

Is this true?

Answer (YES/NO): NO